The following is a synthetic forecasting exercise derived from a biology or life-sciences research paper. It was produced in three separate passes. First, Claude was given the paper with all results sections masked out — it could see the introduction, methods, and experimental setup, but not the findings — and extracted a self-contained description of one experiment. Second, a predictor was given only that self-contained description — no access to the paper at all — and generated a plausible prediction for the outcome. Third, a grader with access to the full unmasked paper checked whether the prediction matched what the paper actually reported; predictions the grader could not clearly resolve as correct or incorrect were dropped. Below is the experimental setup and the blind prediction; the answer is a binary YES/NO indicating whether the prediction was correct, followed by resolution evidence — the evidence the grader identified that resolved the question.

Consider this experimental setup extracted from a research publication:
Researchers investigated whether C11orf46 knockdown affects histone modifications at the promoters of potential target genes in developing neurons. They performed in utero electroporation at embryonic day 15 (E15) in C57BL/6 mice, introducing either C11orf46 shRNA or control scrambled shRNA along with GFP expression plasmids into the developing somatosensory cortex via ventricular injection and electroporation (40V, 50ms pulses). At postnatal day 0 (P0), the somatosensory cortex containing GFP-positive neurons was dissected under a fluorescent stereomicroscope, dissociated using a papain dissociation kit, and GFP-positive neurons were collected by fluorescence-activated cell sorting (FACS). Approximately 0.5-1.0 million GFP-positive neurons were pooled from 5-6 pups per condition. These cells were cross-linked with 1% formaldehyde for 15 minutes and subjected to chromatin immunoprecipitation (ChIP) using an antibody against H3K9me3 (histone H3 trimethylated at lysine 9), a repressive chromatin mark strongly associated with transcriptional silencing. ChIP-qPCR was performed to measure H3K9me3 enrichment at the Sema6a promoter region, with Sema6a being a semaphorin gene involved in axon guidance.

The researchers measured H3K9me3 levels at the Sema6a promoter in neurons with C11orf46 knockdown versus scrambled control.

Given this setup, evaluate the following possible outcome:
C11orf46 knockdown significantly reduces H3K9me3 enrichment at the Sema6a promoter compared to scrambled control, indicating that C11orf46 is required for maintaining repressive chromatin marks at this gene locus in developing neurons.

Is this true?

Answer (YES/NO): YES